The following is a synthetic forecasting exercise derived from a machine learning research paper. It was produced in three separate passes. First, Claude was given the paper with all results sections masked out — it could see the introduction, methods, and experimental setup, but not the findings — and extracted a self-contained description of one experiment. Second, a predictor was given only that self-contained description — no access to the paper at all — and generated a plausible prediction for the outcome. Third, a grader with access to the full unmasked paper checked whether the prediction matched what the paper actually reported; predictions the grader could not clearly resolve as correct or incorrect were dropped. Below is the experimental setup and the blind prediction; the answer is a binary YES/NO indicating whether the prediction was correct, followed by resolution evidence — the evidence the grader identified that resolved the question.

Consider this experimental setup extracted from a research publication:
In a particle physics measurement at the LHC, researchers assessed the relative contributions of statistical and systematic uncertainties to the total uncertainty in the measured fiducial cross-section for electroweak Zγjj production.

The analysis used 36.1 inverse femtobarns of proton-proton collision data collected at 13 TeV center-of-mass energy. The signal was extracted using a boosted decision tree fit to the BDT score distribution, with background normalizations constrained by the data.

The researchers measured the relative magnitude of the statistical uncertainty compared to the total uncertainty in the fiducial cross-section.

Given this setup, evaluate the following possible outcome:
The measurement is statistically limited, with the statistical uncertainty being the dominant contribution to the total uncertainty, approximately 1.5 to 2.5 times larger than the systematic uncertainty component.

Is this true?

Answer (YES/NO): NO